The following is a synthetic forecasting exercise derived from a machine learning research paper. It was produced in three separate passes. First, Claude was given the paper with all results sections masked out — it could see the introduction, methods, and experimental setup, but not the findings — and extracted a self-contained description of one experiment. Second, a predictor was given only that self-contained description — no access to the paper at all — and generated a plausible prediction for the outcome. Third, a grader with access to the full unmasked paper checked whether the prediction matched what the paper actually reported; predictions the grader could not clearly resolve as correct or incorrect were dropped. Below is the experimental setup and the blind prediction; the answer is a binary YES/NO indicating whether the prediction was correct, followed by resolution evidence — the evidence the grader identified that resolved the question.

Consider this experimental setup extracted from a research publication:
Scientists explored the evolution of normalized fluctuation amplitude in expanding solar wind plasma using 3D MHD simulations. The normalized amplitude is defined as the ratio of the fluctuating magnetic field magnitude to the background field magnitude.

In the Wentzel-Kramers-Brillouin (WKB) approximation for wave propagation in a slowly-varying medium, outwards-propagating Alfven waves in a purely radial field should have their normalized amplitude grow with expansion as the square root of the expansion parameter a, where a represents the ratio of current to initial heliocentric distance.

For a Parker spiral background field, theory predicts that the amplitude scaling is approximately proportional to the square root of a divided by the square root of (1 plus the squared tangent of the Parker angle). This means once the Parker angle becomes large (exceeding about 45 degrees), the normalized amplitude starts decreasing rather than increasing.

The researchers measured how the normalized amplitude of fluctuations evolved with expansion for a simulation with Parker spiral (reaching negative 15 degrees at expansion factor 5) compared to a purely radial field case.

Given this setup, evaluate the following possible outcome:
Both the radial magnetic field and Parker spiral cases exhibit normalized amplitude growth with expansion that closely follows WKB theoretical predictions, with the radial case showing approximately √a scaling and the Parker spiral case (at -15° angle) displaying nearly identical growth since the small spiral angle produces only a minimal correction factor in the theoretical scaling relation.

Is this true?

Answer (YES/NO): NO